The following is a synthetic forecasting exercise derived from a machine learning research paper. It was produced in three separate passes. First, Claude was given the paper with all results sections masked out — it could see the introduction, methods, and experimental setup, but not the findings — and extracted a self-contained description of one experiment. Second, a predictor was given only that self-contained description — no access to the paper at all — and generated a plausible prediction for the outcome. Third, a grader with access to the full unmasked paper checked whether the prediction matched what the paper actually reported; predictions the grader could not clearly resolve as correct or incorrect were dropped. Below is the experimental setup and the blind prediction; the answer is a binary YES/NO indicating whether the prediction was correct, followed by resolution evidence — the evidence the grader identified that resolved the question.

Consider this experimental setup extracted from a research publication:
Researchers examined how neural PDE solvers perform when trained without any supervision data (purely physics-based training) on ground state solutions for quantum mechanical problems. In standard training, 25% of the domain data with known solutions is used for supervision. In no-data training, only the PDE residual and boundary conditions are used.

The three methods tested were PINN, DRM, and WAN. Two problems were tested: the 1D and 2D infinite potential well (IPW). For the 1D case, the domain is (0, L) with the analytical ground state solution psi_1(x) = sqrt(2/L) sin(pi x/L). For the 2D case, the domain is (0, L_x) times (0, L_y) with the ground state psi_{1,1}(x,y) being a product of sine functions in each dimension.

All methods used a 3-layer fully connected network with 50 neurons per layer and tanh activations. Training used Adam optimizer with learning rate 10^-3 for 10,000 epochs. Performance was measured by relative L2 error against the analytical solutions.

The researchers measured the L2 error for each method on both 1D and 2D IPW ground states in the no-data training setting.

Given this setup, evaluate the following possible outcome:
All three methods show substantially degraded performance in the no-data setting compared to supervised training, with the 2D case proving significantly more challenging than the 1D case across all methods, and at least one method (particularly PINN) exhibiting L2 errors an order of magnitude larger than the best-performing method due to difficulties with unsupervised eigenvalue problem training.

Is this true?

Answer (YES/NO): NO